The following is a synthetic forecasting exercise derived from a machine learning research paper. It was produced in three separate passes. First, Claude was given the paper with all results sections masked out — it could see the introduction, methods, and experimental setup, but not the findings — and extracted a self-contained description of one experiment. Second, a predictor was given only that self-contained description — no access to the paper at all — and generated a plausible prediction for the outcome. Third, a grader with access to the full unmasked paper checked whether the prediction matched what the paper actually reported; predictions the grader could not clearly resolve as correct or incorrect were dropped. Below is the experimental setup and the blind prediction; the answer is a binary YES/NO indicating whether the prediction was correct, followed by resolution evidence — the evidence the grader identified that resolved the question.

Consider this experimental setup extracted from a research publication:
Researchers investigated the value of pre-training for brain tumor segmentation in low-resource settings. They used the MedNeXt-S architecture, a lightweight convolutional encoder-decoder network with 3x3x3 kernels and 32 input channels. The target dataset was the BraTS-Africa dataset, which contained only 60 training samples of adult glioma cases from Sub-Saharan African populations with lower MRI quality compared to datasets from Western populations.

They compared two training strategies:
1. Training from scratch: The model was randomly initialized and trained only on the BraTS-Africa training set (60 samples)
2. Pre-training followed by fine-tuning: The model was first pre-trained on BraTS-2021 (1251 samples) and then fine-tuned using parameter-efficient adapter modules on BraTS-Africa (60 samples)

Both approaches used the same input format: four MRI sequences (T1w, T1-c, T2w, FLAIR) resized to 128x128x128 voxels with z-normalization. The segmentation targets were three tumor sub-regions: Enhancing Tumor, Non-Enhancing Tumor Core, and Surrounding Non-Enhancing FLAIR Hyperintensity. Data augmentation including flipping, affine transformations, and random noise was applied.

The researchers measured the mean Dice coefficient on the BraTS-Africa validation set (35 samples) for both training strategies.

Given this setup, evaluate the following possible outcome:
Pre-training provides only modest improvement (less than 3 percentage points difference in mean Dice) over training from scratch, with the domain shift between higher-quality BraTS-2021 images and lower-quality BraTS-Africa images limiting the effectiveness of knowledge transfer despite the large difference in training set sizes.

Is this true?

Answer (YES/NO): NO